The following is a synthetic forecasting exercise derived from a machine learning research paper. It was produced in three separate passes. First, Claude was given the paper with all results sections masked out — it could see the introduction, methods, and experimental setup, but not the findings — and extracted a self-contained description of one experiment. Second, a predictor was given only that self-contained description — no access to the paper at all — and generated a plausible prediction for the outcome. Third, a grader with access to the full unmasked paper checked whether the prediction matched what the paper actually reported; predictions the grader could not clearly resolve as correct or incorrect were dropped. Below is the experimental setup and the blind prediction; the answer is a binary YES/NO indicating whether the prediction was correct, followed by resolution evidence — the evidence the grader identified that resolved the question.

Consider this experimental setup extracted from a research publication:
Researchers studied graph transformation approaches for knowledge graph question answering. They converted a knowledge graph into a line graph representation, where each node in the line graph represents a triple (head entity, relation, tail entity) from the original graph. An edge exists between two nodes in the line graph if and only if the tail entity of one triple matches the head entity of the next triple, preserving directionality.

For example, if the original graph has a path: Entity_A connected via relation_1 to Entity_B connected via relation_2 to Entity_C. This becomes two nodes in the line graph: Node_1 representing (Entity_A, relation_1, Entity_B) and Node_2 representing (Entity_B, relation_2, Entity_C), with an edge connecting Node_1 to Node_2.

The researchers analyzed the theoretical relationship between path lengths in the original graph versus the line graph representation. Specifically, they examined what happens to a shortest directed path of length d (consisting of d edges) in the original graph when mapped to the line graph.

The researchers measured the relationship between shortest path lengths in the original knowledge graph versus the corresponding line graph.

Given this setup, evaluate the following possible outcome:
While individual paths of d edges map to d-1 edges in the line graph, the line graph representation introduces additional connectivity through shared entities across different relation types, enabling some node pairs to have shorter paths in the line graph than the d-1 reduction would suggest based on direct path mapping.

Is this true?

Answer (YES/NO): NO